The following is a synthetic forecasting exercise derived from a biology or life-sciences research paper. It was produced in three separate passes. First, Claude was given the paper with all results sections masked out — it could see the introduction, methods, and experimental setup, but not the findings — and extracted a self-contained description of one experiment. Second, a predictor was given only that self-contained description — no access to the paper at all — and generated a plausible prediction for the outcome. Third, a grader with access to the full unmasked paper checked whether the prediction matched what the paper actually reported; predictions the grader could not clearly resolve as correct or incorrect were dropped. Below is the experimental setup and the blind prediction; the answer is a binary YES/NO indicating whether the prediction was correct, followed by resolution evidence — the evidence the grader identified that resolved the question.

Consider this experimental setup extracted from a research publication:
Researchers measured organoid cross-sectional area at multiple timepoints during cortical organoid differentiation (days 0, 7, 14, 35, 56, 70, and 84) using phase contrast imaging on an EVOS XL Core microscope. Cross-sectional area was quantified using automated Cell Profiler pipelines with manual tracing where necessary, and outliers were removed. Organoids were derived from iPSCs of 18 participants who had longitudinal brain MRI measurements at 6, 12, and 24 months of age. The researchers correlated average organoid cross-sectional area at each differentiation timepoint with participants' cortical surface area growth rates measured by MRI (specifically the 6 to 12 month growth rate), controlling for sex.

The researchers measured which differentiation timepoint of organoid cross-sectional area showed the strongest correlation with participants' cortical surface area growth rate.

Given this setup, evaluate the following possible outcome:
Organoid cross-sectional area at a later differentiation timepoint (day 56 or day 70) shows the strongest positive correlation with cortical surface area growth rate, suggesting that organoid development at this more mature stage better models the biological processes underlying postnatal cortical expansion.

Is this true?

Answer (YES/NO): NO